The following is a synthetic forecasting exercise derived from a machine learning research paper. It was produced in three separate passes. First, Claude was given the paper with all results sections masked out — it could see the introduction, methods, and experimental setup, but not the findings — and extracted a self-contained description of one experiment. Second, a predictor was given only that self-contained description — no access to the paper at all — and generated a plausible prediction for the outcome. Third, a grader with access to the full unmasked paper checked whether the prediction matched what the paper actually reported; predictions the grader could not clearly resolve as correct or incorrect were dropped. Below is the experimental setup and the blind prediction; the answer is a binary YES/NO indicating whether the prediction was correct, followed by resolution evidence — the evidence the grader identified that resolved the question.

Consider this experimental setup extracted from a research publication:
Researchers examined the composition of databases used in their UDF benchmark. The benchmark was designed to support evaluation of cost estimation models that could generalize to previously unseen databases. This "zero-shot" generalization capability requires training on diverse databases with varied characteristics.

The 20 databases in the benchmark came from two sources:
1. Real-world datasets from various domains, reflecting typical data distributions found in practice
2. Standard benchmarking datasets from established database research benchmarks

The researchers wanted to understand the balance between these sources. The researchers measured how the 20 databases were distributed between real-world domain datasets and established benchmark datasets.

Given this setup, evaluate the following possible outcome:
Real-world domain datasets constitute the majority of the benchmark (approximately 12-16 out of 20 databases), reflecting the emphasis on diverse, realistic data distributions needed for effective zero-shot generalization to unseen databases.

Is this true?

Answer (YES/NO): NO